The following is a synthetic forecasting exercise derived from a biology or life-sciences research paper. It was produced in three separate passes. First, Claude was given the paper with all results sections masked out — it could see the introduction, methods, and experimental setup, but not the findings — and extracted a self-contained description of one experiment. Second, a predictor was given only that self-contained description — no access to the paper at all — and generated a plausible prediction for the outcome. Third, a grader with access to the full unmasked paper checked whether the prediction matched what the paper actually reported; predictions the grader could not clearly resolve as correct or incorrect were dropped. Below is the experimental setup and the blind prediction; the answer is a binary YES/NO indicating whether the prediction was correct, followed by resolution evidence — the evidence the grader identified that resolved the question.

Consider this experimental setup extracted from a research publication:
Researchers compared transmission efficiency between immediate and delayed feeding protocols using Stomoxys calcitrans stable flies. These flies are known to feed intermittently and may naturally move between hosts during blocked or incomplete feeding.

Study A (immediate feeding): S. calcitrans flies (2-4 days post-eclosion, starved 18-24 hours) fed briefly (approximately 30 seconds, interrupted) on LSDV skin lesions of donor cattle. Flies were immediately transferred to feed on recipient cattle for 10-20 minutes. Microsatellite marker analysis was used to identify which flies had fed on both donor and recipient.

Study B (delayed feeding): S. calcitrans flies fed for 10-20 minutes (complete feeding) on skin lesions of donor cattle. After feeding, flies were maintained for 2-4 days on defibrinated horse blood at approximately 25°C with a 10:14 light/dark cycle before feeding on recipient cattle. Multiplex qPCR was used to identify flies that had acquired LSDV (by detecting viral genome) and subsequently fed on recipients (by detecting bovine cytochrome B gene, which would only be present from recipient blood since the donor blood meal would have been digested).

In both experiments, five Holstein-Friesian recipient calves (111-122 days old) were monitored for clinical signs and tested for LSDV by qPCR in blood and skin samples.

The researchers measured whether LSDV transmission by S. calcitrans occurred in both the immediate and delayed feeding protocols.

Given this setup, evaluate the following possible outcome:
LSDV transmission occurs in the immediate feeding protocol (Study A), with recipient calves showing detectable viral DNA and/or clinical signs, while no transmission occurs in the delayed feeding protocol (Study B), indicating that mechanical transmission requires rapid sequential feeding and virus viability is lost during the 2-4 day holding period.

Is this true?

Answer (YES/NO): NO